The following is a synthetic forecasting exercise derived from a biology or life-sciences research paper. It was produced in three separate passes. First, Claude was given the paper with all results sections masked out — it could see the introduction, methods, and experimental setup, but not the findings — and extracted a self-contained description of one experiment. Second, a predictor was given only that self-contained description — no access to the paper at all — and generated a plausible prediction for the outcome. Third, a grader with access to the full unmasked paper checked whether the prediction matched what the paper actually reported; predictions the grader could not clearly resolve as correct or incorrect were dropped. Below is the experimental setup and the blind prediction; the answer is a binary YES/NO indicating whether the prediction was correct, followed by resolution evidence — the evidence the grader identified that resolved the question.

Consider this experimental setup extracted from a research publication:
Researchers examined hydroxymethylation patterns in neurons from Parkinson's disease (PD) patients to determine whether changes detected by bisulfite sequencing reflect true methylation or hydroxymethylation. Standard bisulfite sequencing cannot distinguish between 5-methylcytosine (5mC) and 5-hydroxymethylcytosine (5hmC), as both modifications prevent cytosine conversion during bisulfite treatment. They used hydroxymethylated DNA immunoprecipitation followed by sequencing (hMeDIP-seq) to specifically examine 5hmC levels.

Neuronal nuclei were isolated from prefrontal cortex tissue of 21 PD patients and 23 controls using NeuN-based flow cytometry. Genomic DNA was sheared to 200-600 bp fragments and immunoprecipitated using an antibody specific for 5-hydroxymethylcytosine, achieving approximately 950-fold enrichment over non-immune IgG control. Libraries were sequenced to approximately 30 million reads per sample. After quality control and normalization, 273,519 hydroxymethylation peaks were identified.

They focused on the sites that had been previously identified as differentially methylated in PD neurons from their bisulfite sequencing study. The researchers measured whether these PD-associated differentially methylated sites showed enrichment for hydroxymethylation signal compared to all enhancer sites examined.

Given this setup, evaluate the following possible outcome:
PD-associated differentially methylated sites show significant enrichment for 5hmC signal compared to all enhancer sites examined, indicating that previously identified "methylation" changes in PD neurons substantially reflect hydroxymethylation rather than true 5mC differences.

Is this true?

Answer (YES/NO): YES